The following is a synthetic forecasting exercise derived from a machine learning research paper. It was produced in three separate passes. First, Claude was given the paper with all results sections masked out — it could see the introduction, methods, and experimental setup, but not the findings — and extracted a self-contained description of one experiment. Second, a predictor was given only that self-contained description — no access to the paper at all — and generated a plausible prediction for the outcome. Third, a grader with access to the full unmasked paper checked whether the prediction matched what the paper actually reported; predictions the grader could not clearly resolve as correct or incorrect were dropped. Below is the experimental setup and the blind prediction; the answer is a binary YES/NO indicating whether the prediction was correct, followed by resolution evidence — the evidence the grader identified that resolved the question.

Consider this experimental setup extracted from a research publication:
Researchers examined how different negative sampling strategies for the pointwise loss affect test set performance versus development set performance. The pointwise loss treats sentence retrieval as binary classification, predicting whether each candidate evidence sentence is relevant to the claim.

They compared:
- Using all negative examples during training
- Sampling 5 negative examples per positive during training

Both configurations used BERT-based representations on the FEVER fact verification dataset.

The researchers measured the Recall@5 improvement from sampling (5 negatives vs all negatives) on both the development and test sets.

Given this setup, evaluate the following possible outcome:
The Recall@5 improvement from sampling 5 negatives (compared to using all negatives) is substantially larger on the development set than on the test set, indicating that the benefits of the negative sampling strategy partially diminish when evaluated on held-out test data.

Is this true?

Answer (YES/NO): YES